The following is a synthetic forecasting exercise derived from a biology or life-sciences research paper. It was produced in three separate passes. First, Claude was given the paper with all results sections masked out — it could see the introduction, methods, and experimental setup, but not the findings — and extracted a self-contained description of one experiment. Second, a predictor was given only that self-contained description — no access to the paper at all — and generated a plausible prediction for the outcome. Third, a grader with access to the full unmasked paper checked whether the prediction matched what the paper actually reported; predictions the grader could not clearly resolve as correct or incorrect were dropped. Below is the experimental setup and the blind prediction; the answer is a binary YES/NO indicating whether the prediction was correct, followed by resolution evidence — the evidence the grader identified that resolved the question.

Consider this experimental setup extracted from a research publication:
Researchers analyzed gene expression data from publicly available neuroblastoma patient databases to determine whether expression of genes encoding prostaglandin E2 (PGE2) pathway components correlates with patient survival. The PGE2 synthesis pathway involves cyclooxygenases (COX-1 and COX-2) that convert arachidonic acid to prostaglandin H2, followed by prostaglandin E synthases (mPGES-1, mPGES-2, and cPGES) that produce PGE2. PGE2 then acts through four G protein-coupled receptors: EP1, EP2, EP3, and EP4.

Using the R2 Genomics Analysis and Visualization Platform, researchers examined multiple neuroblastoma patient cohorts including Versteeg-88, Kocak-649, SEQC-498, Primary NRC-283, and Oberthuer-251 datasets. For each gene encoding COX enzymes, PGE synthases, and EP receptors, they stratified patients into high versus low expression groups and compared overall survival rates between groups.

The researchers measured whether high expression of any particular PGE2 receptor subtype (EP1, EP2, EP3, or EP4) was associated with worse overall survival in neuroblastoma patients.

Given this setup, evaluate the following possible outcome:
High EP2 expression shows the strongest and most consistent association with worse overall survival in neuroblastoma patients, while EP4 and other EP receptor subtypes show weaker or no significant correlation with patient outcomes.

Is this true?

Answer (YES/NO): NO